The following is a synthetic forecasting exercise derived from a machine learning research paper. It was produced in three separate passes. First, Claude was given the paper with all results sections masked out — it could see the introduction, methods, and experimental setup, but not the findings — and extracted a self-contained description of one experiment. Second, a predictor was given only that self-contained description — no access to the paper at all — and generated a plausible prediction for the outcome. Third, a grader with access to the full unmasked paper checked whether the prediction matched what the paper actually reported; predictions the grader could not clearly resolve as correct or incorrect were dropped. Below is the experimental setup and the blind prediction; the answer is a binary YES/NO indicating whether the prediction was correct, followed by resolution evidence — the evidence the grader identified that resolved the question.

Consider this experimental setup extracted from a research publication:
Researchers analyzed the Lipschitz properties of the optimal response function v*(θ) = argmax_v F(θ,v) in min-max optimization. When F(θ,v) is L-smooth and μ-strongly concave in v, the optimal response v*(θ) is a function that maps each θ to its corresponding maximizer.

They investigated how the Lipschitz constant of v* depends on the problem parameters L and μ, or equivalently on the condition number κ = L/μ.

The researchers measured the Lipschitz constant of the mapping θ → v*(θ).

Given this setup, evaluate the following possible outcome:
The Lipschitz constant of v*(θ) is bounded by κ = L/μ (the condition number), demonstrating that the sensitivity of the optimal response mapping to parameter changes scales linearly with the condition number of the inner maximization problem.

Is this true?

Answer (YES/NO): YES